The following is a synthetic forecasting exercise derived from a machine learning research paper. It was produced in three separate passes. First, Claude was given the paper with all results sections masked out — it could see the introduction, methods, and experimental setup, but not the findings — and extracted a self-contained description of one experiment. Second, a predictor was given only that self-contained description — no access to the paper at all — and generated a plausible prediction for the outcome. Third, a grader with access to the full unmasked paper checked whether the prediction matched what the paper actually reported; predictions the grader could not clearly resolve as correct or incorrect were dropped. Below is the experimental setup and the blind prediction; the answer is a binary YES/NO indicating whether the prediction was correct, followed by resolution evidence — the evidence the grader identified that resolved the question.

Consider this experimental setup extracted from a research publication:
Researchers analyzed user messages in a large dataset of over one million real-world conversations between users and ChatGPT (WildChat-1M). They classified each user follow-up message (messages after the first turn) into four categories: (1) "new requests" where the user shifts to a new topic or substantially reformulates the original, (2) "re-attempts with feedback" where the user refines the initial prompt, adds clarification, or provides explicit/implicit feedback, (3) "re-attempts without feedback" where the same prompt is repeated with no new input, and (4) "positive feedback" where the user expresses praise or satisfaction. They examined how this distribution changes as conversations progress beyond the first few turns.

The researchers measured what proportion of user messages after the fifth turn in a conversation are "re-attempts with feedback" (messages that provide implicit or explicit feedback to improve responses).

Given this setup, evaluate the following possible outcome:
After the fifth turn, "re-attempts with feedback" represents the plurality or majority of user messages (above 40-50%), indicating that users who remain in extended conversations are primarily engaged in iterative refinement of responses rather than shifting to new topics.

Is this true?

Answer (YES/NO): YES